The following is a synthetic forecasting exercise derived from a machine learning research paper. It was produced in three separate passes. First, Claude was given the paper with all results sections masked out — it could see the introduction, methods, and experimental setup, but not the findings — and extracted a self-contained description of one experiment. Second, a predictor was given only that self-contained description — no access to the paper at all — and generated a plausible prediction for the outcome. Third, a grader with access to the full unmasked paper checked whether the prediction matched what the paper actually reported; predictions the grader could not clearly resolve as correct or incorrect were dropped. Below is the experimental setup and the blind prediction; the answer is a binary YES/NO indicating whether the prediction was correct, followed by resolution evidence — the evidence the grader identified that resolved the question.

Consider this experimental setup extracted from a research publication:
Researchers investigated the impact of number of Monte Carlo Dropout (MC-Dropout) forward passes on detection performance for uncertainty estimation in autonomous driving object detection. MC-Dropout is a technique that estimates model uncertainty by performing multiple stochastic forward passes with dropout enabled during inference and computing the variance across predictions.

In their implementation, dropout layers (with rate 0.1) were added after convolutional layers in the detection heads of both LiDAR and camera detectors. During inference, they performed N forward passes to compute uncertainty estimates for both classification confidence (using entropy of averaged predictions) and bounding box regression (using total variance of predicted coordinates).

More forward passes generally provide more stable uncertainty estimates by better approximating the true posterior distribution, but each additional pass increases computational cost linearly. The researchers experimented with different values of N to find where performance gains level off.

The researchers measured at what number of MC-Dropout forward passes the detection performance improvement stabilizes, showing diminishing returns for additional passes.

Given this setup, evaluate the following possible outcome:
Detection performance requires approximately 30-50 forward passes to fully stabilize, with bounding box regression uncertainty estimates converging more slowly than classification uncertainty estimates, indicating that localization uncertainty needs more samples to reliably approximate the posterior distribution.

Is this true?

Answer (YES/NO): NO